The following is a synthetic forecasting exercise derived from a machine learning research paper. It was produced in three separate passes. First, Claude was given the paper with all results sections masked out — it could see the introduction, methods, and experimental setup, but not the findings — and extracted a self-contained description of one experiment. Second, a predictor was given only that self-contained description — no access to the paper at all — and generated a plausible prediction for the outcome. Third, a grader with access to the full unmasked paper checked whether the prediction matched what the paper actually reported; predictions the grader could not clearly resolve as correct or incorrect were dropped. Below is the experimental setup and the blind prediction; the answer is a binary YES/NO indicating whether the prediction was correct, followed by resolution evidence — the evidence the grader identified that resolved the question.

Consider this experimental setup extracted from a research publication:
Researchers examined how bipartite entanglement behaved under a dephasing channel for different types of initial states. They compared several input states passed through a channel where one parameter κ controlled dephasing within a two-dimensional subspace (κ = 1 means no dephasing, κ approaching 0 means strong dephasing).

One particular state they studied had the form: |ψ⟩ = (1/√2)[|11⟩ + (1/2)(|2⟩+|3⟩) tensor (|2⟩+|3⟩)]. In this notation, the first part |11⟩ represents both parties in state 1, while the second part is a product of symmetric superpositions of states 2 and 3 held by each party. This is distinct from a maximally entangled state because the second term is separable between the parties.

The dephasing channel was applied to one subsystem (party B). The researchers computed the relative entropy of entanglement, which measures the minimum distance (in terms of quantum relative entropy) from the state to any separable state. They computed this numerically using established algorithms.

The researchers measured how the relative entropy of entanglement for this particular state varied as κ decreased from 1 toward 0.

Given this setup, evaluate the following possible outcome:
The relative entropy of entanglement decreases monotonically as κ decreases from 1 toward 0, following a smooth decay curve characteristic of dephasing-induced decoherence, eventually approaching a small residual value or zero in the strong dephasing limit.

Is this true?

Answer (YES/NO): NO